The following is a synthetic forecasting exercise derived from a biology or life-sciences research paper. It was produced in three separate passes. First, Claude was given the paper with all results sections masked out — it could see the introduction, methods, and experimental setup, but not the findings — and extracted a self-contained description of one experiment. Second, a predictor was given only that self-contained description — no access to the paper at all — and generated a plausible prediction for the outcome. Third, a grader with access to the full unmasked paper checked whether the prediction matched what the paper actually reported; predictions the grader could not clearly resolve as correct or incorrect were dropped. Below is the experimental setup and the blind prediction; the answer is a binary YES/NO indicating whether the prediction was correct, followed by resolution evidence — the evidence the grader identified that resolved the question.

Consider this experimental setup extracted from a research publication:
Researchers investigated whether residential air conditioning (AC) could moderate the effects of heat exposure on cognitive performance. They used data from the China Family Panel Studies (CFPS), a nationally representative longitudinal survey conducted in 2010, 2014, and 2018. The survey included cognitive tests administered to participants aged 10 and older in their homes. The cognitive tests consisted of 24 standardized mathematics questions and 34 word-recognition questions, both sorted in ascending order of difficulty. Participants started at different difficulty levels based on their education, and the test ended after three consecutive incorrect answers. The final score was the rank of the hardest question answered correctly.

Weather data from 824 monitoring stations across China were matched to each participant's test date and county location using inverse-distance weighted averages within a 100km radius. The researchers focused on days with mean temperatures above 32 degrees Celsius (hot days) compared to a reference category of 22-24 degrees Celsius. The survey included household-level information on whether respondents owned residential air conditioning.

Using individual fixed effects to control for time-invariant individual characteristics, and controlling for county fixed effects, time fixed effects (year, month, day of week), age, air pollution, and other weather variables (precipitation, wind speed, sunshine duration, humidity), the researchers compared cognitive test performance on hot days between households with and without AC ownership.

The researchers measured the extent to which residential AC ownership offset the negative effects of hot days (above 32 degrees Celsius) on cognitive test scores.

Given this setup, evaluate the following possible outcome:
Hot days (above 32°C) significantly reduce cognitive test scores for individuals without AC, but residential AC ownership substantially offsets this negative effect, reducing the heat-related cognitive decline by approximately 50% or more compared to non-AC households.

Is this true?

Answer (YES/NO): YES